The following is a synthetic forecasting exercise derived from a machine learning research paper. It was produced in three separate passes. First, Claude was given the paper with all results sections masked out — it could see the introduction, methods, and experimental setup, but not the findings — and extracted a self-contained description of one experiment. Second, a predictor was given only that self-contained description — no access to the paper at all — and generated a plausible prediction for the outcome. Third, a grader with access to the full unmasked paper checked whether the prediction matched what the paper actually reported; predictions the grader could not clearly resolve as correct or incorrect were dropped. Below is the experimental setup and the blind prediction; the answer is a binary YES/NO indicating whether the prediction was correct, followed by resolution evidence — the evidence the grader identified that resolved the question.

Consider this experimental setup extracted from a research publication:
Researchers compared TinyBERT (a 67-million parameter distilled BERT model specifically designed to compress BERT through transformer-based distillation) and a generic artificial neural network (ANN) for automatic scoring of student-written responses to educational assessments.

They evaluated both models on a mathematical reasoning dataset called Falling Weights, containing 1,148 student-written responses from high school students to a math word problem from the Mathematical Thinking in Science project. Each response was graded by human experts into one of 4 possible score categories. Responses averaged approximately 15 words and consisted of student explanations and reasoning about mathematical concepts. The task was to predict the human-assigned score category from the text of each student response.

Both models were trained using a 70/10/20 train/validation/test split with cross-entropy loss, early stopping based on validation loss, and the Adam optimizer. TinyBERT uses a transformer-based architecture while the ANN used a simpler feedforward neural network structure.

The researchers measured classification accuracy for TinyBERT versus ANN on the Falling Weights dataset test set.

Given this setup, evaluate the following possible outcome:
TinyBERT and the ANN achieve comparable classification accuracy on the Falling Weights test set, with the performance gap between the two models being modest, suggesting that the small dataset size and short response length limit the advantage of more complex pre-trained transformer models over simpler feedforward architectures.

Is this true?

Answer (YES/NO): YES